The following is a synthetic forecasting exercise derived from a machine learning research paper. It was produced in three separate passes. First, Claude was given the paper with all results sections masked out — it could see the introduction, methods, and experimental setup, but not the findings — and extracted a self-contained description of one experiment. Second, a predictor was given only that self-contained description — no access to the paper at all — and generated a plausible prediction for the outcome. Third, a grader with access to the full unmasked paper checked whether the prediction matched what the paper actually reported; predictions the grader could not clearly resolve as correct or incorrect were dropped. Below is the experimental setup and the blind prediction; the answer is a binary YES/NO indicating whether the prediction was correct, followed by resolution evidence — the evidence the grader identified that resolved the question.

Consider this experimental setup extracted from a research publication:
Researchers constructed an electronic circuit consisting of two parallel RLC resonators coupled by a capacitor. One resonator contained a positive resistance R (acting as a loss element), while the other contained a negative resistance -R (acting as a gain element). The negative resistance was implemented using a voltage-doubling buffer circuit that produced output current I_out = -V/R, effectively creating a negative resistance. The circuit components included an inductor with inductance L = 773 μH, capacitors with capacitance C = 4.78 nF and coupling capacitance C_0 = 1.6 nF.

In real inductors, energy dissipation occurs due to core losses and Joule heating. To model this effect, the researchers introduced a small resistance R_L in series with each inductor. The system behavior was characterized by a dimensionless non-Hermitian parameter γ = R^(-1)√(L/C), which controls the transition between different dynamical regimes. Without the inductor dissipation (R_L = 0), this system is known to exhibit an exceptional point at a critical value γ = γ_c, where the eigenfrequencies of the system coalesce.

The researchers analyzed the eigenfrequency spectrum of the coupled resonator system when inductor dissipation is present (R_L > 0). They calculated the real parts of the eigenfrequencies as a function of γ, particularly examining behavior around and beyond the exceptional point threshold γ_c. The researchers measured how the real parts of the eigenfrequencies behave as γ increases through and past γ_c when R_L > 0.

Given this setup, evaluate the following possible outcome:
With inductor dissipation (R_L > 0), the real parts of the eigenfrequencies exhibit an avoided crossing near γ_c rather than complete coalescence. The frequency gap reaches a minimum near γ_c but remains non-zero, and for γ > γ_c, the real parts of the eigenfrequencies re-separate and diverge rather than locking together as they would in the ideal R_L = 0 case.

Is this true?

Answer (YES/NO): YES